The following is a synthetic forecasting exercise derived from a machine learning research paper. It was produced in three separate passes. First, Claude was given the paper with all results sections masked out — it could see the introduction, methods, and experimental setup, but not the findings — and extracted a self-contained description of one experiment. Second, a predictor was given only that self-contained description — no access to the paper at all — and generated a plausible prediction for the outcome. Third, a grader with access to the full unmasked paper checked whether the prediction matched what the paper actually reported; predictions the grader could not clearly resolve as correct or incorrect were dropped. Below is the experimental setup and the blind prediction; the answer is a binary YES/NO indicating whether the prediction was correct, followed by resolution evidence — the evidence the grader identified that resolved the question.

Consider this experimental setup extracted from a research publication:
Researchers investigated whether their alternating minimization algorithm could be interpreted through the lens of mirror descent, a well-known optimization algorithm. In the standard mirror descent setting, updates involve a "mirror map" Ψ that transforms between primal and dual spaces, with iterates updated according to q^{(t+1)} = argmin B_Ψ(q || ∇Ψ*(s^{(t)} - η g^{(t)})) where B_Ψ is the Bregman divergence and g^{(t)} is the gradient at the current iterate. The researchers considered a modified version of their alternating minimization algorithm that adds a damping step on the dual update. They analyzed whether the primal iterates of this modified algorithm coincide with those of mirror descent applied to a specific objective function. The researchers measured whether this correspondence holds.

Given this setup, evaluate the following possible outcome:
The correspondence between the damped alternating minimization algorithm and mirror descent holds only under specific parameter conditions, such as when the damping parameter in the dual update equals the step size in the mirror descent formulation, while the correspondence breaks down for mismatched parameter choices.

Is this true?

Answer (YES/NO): NO